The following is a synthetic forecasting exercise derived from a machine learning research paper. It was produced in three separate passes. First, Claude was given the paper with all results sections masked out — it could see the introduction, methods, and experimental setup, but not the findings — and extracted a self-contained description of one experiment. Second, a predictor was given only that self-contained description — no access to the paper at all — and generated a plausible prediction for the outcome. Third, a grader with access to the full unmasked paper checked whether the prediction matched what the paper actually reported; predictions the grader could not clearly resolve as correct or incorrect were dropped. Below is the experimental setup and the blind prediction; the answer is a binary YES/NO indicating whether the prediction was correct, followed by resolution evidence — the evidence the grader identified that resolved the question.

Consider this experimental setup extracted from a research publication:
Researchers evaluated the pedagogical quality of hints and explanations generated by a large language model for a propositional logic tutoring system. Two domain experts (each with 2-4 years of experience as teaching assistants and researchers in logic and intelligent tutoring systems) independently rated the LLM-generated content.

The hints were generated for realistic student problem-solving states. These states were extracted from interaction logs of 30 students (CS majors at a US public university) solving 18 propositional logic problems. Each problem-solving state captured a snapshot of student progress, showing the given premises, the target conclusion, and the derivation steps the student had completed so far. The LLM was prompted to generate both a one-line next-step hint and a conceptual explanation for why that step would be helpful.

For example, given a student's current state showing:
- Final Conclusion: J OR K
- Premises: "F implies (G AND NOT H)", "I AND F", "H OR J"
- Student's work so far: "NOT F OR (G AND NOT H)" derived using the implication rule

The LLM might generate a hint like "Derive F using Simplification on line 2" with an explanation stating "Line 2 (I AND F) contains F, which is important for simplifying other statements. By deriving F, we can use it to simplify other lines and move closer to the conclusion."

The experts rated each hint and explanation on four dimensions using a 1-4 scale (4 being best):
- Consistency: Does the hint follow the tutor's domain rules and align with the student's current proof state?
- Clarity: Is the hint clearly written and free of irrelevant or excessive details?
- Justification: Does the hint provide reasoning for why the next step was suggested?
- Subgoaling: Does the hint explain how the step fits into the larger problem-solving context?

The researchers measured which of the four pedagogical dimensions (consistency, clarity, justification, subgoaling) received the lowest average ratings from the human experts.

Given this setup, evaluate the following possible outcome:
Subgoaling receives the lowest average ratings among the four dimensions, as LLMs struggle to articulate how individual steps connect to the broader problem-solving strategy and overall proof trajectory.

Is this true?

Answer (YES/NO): YES